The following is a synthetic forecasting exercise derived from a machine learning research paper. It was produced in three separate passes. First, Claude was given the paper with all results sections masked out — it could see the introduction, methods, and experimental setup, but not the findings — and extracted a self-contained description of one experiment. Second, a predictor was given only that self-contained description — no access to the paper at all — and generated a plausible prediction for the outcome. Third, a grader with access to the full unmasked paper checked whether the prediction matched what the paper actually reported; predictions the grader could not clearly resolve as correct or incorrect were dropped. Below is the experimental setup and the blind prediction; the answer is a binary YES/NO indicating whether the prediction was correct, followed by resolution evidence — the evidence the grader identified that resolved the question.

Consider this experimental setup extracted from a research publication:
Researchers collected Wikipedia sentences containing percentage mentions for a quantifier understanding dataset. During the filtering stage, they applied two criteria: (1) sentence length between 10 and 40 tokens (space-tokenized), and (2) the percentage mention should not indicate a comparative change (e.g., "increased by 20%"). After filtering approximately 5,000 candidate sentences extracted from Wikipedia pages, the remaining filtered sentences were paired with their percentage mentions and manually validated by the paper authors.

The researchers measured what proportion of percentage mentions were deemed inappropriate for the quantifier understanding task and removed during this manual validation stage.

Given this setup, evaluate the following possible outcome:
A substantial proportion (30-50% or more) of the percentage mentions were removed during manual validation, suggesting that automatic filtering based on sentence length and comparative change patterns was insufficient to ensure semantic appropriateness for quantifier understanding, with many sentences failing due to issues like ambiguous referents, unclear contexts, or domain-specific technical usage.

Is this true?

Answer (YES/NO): YES